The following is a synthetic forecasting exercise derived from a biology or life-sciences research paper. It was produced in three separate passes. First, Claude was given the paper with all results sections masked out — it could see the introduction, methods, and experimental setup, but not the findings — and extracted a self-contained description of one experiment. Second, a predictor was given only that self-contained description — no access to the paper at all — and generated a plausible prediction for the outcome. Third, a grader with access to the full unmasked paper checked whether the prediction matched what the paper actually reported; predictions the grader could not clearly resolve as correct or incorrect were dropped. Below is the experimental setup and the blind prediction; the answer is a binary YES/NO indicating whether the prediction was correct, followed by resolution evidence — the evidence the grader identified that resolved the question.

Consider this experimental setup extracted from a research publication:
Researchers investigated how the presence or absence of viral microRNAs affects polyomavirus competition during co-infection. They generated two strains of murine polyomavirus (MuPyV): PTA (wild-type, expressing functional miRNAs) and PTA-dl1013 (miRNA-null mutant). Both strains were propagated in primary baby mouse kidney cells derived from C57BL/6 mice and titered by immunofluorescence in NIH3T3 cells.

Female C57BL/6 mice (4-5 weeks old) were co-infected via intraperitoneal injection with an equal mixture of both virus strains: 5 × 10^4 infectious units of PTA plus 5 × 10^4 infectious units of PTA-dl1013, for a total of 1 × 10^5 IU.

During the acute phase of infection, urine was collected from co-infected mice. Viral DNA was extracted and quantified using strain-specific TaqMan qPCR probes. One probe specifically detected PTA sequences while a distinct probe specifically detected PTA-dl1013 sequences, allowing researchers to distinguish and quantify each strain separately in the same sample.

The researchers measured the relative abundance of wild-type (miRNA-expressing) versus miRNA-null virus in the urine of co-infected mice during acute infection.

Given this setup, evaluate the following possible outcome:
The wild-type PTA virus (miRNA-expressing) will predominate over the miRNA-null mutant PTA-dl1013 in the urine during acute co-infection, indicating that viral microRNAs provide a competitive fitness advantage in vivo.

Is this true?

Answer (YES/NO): YES